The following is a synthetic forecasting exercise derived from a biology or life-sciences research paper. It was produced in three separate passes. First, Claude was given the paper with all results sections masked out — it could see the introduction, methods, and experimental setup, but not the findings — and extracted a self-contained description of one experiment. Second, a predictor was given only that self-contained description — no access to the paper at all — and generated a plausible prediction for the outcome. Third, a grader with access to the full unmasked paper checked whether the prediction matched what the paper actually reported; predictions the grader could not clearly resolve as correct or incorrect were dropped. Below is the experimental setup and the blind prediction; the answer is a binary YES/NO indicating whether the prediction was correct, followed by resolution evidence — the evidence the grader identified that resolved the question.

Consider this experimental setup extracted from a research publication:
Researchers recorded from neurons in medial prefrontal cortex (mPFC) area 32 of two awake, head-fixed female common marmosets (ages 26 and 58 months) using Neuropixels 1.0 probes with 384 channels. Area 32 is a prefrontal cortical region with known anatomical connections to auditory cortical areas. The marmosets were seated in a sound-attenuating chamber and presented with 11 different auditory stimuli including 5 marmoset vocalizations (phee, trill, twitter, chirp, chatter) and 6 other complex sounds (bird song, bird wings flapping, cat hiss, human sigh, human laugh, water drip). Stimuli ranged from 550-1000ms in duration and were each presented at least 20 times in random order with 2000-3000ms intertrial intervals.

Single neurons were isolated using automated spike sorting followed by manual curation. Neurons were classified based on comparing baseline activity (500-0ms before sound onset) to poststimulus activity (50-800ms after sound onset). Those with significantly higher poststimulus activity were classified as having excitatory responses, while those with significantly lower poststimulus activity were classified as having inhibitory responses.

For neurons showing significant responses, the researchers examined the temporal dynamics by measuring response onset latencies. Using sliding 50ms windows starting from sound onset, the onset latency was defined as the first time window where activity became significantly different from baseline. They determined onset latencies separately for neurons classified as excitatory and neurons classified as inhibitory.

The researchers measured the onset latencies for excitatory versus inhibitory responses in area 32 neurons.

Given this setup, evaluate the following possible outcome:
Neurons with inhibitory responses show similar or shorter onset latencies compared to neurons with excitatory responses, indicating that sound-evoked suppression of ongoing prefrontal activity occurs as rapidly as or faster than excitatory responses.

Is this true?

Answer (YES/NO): YES